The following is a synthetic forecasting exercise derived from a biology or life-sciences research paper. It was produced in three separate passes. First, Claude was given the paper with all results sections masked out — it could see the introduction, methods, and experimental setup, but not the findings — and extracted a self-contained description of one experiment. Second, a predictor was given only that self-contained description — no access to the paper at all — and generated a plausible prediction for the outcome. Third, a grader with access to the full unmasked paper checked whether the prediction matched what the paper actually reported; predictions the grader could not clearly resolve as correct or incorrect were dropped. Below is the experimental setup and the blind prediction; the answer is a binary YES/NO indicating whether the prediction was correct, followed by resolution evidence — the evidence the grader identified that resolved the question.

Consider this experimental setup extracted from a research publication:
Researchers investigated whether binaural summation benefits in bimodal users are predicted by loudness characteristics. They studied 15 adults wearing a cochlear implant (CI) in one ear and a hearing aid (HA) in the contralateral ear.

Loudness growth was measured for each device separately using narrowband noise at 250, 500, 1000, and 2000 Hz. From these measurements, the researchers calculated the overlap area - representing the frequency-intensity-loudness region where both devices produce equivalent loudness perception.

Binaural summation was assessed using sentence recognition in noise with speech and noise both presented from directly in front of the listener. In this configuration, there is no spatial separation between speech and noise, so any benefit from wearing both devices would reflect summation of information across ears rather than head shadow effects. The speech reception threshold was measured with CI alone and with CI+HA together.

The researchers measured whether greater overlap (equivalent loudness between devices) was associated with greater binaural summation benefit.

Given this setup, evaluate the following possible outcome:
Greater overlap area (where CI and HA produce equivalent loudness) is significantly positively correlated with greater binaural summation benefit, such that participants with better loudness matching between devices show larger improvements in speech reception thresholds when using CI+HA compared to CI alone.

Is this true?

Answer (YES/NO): NO